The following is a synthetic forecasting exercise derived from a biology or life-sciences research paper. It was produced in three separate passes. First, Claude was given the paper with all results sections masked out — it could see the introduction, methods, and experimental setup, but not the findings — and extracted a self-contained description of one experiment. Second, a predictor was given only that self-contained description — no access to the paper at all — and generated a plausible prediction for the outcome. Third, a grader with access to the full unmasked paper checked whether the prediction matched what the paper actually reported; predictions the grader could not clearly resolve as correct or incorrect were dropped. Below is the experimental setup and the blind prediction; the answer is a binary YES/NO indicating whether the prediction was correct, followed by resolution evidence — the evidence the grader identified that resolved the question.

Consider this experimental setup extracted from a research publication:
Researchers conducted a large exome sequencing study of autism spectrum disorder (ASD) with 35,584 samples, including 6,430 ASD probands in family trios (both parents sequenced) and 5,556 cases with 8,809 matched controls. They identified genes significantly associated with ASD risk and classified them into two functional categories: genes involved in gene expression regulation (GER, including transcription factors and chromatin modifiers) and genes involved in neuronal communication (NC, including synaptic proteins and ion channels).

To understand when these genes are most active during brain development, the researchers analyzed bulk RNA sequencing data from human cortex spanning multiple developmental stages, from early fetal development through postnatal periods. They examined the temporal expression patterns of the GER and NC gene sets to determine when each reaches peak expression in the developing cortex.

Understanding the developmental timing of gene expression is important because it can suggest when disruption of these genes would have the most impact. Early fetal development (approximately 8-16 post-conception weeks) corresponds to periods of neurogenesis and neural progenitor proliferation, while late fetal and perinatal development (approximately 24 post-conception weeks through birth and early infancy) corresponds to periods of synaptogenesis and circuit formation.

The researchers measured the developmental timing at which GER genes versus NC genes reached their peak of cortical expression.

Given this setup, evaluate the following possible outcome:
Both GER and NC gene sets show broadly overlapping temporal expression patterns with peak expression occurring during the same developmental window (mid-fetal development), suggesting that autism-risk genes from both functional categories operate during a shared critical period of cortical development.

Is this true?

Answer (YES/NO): NO